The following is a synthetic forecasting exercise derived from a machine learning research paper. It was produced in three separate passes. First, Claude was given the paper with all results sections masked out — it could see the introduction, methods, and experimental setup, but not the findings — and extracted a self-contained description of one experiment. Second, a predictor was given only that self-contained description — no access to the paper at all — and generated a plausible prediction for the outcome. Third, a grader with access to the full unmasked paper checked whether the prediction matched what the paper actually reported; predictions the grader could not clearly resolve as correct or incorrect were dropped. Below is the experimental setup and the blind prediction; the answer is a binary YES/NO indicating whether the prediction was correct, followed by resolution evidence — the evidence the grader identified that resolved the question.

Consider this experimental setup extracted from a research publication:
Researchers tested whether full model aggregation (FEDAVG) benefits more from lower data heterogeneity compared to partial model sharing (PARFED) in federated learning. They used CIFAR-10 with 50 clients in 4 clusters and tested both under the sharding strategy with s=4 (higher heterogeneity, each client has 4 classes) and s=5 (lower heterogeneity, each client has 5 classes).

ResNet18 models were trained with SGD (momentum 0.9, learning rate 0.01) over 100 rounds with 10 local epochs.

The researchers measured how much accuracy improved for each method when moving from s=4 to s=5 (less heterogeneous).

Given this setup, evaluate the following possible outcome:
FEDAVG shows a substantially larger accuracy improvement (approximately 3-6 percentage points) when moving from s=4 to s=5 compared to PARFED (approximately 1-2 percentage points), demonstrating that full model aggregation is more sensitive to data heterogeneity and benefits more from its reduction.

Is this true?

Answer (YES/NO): NO